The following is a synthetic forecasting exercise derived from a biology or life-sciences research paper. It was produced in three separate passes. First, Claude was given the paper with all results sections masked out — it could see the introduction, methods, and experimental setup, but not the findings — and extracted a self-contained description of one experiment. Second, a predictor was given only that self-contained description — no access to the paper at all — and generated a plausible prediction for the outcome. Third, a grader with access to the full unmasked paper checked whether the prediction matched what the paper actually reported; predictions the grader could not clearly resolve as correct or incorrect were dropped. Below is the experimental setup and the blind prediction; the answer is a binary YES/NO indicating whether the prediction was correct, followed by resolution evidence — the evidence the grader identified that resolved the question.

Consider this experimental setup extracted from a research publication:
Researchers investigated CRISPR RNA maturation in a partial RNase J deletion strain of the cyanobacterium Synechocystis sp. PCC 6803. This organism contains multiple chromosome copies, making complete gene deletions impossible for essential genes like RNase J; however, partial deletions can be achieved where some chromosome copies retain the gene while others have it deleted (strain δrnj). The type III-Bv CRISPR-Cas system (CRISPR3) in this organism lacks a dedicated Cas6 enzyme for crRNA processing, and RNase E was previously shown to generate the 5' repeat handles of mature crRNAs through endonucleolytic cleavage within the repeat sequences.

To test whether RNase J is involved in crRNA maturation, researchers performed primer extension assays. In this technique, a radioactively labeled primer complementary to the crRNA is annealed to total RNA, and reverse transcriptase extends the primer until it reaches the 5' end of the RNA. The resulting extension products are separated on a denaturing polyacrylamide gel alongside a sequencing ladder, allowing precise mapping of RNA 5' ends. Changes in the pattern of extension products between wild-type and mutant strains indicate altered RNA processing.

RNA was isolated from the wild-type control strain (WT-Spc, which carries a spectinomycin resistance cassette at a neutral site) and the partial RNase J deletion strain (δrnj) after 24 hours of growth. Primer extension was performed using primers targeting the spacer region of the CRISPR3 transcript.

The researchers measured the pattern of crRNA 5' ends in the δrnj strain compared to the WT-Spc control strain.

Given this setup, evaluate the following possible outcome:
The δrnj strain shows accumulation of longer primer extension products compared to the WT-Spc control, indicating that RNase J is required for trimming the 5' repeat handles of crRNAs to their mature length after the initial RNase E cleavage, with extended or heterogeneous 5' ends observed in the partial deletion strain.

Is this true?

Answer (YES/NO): NO